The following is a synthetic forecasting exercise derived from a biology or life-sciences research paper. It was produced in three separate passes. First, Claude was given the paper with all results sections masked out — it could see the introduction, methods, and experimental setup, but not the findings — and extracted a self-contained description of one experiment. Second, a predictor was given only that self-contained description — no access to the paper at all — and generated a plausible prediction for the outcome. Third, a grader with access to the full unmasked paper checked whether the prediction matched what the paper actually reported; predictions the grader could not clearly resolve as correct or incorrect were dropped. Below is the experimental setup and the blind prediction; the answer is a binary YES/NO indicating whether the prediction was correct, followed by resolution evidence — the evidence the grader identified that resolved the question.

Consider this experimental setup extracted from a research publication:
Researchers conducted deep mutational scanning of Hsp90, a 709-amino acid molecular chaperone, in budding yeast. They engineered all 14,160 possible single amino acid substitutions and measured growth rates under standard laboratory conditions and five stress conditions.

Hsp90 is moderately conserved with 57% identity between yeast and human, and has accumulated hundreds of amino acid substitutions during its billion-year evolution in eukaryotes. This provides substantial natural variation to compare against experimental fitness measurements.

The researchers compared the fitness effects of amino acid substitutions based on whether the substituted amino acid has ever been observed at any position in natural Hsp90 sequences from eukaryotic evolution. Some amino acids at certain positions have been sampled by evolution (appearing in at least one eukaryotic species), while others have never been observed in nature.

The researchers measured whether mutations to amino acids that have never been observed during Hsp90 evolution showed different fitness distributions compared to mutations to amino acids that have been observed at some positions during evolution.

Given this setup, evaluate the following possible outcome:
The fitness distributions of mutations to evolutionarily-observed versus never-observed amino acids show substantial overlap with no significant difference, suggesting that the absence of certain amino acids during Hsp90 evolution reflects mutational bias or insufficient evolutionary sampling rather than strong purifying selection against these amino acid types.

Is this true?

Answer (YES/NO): NO